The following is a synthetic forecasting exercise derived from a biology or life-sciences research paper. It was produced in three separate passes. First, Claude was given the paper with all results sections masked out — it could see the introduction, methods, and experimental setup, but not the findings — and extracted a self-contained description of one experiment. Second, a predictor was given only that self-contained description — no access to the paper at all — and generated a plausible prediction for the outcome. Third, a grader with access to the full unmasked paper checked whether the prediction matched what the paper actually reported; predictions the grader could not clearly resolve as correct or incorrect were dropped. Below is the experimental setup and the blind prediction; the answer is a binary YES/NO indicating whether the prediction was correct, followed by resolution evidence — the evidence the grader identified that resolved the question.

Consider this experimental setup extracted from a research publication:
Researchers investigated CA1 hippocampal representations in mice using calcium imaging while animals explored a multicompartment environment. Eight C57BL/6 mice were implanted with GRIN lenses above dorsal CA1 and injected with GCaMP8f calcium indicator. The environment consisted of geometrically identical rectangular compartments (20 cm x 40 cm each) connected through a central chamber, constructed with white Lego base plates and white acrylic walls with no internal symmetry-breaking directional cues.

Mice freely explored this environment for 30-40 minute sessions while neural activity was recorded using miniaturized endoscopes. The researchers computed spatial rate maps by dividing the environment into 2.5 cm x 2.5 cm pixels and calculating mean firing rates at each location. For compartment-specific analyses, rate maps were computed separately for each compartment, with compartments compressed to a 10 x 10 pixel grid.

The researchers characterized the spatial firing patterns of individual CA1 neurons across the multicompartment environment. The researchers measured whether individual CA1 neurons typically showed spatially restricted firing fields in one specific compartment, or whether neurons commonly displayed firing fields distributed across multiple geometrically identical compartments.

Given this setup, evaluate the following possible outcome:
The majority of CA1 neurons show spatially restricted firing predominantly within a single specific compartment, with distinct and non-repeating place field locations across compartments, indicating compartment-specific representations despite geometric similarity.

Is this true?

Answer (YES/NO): NO